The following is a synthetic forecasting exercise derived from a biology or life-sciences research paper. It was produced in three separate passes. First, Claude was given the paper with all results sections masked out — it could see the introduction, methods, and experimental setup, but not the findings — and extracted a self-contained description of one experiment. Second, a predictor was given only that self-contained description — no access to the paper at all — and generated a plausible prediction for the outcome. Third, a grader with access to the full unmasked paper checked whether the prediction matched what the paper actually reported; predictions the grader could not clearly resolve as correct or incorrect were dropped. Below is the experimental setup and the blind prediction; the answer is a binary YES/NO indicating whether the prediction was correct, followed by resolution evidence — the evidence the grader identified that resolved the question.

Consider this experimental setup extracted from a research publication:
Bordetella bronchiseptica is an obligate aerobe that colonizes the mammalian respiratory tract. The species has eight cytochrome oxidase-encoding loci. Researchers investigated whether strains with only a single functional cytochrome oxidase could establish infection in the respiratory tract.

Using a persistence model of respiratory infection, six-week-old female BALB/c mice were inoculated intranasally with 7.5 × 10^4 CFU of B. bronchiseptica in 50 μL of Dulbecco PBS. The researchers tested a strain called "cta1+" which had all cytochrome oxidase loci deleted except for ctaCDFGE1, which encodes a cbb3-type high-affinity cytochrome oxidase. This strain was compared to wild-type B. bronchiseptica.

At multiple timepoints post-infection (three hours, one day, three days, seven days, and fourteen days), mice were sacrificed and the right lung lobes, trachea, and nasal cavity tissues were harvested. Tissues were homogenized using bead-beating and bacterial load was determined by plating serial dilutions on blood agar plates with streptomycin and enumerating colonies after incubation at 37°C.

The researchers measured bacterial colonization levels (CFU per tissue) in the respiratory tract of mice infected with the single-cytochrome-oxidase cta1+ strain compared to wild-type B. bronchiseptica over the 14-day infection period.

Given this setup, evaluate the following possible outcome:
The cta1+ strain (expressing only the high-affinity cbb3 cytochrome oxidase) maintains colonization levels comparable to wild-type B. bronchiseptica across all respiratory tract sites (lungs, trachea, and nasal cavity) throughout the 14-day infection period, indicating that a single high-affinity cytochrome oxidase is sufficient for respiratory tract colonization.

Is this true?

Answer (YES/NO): NO